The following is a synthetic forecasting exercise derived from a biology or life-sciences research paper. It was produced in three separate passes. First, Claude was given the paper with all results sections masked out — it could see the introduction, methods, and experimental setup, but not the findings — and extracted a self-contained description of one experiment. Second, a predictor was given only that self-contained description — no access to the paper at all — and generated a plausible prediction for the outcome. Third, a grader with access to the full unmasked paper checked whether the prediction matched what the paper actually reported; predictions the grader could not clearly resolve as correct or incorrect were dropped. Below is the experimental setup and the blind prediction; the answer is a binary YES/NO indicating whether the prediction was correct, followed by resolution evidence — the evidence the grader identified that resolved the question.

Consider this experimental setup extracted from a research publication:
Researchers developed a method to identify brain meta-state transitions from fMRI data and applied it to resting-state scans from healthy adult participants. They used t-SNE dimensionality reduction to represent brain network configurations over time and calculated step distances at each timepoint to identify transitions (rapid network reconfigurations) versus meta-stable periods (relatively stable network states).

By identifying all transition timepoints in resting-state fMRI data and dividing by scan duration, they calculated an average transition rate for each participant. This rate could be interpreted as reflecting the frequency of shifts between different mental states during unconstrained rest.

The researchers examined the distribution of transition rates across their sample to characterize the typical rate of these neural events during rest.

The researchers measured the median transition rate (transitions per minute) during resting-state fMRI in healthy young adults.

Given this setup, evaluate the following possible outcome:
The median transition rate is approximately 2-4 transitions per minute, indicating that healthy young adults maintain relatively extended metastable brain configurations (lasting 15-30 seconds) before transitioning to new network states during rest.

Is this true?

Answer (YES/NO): NO